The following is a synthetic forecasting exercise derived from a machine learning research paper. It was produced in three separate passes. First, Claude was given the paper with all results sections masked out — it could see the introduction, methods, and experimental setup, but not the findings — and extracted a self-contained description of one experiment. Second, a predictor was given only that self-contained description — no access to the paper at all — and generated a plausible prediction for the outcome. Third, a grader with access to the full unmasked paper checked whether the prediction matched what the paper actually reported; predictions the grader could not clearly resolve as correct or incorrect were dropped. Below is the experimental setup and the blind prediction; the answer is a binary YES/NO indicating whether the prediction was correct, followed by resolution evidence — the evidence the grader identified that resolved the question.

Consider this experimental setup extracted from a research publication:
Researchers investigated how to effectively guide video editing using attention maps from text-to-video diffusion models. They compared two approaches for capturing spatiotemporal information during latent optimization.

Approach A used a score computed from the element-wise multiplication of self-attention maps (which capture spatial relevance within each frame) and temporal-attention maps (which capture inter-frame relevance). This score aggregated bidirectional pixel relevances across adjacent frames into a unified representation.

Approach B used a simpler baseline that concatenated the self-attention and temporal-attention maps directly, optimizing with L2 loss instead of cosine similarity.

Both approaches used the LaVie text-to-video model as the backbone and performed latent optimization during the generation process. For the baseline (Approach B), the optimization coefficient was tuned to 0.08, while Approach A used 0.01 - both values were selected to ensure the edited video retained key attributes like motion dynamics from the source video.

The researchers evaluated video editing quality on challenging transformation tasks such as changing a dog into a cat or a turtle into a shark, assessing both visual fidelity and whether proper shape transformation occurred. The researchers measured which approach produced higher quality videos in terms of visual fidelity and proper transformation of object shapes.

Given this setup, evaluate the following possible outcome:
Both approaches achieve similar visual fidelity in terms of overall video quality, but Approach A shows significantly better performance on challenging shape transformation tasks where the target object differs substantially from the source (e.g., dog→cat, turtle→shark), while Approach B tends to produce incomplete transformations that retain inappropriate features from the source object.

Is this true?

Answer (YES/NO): NO